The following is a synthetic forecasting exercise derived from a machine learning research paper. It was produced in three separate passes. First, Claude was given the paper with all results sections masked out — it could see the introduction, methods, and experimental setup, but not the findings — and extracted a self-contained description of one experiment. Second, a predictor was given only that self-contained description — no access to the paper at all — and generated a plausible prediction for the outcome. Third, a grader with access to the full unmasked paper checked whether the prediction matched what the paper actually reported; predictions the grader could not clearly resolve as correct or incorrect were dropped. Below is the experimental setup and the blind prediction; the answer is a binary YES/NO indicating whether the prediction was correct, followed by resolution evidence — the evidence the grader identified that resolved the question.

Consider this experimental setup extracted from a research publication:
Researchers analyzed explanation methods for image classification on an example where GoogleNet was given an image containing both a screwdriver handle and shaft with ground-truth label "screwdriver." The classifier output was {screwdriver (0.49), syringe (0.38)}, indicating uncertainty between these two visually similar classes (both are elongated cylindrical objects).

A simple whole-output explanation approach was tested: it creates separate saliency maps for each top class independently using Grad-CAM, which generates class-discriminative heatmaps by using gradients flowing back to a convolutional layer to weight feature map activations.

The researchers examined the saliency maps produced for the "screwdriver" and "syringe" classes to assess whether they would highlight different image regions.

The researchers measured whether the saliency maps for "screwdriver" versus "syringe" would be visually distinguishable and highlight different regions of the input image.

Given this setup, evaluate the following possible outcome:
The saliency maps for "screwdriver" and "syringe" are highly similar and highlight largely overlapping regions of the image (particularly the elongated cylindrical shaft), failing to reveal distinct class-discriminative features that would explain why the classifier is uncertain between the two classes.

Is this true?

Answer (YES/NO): YES